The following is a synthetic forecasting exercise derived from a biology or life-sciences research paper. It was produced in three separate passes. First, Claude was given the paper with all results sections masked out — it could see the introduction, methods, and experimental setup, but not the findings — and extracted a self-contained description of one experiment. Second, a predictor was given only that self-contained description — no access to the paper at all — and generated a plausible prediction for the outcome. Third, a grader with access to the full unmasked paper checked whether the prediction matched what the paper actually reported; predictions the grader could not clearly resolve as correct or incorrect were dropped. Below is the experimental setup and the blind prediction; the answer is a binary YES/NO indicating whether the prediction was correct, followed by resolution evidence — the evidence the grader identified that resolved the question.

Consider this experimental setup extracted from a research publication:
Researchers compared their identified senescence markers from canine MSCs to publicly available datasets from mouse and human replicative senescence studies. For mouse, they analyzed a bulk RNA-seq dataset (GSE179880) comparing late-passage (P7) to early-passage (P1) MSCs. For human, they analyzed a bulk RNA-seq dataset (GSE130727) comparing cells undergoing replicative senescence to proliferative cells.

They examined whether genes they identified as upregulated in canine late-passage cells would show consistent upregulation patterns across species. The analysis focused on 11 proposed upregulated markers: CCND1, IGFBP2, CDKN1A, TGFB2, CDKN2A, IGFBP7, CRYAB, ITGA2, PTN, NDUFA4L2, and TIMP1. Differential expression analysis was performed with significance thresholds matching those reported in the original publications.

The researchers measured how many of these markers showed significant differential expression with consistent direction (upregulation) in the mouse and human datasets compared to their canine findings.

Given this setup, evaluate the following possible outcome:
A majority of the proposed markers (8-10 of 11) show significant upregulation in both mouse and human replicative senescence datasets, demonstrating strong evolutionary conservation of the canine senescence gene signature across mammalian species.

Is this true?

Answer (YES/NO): NO